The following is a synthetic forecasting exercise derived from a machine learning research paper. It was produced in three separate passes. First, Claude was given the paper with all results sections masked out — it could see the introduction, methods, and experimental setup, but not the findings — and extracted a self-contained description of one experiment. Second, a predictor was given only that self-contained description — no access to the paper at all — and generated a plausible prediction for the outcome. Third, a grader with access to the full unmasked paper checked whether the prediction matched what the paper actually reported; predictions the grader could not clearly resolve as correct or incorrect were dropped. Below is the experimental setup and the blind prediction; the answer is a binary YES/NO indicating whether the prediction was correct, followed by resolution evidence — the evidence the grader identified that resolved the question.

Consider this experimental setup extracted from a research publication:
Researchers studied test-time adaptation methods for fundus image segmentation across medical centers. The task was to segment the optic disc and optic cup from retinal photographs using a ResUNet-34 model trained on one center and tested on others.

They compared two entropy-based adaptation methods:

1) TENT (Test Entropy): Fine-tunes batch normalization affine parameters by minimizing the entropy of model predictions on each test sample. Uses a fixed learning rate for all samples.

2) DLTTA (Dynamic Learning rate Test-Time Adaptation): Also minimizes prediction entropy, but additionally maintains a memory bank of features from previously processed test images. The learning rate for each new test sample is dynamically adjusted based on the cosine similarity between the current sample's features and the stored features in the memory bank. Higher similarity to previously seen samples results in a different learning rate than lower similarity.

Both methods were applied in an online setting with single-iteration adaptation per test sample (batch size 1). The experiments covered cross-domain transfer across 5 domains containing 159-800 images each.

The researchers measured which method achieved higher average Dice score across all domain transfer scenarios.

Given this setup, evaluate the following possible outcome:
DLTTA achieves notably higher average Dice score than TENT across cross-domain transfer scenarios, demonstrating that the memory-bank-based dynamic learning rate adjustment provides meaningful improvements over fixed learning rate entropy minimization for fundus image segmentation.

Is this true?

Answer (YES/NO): YES